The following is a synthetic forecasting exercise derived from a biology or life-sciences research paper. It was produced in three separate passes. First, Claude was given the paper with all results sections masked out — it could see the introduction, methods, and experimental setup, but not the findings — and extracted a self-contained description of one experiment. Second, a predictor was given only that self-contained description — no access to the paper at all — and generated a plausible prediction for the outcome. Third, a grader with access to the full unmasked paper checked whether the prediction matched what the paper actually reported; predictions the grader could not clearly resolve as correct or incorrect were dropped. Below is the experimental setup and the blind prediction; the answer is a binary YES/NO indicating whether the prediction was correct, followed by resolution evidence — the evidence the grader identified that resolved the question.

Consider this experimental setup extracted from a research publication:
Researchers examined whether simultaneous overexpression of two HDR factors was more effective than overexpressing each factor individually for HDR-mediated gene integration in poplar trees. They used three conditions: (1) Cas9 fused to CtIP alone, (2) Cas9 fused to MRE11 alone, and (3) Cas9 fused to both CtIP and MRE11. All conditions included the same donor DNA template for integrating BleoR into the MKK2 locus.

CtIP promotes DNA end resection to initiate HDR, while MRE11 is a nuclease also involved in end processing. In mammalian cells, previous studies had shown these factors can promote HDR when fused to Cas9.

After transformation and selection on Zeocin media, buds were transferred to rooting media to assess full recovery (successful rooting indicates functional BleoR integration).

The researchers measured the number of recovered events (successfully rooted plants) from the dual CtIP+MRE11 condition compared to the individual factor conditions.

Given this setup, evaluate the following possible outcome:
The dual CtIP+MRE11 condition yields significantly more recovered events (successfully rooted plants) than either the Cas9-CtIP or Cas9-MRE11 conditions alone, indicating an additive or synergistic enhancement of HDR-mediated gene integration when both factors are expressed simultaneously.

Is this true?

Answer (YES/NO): NO